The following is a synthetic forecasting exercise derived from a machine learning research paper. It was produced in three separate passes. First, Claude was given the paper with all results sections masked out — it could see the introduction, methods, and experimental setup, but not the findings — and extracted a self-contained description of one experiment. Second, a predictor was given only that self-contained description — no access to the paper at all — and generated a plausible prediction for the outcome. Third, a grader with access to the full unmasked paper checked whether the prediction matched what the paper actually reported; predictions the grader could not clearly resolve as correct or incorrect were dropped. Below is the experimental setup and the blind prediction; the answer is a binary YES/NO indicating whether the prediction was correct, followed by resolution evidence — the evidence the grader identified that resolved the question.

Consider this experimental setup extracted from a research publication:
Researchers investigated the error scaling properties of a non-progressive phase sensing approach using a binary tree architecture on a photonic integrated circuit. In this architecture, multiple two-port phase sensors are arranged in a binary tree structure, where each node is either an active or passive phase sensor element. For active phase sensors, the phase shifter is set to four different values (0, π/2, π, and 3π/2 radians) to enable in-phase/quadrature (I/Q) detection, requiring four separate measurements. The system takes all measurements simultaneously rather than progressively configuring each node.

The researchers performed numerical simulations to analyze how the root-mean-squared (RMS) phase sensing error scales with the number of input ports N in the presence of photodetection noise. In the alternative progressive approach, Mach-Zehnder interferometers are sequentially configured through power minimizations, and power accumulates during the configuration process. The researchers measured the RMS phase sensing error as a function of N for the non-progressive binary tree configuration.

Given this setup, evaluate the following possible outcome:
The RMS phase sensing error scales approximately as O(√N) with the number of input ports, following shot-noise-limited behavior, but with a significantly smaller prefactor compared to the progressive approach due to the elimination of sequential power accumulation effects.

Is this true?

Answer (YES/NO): NO